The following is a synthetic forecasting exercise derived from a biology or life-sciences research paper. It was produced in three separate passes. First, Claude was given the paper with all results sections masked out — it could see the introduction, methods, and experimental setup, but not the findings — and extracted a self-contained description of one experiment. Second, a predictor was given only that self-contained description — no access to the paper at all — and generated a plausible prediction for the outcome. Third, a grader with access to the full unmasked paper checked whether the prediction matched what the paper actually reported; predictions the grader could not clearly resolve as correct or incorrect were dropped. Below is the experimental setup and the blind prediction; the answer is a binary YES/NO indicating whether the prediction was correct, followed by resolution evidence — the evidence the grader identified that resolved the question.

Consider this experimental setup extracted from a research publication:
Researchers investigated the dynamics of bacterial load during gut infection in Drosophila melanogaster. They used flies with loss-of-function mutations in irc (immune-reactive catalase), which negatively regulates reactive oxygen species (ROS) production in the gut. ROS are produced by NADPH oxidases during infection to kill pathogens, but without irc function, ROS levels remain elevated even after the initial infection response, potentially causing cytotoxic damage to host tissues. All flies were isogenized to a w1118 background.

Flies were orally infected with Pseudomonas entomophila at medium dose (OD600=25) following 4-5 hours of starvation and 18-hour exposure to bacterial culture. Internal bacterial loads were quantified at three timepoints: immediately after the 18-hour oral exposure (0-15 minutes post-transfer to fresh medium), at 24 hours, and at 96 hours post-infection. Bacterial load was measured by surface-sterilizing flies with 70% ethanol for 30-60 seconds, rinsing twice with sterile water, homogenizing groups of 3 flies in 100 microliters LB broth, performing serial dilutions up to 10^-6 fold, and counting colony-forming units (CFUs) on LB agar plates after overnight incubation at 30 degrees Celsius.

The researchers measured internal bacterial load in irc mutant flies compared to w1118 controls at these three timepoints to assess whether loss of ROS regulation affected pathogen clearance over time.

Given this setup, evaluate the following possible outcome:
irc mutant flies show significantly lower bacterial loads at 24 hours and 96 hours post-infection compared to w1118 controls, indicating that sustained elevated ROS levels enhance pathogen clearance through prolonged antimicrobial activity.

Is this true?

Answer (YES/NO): NO